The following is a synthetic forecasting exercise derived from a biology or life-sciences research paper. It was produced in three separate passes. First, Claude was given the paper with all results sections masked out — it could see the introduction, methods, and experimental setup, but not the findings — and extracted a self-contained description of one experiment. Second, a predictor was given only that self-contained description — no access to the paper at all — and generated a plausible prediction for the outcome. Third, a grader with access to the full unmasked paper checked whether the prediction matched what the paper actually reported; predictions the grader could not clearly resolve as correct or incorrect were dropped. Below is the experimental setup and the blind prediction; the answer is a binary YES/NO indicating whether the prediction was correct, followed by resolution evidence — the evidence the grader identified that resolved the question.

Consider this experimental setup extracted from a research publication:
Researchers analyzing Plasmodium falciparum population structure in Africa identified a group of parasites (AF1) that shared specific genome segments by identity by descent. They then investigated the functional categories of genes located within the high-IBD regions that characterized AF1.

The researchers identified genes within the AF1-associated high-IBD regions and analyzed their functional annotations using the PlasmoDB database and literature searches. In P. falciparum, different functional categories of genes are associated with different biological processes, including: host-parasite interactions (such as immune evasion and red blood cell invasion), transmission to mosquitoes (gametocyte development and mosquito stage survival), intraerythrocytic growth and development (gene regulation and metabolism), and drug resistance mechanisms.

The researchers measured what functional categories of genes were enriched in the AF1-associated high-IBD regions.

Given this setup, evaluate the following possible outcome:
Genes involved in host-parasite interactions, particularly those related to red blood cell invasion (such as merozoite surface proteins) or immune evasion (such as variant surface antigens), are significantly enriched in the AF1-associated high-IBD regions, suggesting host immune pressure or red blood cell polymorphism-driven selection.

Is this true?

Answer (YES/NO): YES